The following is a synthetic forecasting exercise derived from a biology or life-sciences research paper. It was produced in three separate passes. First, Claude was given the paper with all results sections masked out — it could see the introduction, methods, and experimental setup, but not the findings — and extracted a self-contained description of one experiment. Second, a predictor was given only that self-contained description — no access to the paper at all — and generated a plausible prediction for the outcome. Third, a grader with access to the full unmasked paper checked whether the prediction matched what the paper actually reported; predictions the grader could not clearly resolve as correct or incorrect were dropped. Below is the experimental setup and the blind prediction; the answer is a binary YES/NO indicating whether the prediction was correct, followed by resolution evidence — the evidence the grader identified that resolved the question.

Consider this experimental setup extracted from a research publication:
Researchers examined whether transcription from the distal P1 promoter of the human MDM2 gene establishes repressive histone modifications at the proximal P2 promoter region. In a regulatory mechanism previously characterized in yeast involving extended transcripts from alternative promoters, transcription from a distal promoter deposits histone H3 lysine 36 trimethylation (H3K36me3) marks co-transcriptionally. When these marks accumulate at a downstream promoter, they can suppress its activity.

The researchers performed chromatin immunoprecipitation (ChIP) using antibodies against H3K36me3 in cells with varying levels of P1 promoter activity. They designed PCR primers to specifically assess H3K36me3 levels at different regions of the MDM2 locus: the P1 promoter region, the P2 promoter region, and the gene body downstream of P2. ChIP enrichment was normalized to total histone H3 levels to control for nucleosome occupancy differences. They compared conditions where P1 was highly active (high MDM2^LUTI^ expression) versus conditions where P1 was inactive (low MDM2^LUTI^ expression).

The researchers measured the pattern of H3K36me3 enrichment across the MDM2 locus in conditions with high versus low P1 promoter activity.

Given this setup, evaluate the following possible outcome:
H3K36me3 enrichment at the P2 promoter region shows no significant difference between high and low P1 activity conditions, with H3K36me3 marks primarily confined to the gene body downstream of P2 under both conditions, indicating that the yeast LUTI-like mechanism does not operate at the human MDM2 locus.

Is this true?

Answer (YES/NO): NO